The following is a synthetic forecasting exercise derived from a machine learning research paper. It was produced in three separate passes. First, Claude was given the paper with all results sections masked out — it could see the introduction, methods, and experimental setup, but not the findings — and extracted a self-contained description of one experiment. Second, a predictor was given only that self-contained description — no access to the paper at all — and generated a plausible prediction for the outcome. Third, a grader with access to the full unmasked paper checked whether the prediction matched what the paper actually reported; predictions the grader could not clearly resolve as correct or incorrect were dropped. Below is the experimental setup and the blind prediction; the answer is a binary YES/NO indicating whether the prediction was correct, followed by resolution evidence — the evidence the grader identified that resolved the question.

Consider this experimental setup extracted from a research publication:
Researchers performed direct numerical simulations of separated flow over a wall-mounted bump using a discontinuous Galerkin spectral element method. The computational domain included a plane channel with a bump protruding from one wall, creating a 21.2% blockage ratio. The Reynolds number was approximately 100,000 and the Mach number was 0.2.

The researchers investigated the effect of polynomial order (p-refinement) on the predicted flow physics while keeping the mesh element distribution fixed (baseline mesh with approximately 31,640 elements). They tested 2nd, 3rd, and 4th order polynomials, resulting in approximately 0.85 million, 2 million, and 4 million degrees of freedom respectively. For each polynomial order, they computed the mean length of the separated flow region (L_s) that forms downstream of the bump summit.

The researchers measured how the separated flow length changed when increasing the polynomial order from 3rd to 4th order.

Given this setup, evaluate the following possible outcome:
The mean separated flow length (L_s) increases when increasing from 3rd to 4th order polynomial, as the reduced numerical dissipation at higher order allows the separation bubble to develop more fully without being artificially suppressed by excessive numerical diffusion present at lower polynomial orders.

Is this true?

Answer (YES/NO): YES